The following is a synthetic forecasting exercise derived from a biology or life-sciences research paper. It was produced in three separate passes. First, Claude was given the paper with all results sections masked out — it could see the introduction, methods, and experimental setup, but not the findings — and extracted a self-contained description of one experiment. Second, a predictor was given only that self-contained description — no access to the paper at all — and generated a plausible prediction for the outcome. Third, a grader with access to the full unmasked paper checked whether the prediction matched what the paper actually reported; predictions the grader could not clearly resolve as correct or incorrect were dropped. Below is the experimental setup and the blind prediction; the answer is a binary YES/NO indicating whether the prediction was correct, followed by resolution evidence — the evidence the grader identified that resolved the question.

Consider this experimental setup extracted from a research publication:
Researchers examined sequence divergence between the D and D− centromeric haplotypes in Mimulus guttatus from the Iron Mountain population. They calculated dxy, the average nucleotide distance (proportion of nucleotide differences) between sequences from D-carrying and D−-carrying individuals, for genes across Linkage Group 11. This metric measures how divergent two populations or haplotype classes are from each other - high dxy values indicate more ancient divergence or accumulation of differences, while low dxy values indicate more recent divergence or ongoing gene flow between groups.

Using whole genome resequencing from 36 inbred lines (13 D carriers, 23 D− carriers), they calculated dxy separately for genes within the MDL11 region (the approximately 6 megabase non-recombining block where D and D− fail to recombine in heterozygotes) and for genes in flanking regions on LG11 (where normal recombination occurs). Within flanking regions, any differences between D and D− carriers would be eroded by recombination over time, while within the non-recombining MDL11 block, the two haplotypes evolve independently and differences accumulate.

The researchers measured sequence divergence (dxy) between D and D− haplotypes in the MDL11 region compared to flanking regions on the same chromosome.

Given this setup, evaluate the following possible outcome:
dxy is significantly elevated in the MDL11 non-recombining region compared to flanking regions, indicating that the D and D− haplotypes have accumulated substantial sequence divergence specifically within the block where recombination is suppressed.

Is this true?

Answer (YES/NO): NO